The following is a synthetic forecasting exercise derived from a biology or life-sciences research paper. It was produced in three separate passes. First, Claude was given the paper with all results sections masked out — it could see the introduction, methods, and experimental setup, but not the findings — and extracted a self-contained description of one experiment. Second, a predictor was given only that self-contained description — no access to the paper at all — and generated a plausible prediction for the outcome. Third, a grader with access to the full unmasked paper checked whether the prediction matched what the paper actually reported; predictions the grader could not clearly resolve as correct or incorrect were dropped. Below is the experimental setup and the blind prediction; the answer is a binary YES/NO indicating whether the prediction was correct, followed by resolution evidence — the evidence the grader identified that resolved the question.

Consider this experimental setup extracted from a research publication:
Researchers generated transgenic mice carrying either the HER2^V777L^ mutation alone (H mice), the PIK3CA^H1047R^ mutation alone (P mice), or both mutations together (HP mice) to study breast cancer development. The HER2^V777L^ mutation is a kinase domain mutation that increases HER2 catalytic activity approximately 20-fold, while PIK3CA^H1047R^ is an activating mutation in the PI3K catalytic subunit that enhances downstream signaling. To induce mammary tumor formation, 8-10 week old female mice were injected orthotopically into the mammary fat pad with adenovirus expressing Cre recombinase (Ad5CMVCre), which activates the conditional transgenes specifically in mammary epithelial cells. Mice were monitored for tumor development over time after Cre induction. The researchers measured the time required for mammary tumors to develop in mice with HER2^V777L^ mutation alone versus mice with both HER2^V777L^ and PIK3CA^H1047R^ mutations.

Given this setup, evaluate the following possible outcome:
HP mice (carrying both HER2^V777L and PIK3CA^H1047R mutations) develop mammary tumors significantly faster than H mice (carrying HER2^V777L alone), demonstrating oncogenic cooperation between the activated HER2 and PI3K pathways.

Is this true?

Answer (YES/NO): YES